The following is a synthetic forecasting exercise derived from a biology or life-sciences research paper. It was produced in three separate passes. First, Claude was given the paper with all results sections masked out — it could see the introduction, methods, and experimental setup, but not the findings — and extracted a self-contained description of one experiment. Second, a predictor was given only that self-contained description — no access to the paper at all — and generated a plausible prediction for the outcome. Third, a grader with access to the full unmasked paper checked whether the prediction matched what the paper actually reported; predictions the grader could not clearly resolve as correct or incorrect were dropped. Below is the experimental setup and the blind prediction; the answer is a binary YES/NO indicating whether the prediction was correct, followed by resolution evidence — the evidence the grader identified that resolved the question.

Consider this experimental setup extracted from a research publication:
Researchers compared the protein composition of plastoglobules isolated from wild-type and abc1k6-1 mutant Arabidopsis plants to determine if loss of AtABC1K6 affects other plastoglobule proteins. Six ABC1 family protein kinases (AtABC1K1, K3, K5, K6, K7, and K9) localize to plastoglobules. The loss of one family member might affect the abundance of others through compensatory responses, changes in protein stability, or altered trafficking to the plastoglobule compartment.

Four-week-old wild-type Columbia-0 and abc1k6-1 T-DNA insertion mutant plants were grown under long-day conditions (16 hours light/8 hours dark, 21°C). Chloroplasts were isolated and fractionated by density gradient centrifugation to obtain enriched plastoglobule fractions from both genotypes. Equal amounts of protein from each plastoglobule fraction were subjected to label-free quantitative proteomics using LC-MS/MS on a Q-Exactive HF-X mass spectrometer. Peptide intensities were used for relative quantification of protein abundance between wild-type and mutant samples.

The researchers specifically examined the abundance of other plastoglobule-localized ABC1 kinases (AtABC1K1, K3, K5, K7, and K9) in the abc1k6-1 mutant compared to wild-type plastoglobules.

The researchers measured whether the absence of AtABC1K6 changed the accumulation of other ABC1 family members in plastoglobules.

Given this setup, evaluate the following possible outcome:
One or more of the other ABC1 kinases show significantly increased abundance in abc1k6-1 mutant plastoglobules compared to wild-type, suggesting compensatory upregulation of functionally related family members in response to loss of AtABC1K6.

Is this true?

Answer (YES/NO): NO